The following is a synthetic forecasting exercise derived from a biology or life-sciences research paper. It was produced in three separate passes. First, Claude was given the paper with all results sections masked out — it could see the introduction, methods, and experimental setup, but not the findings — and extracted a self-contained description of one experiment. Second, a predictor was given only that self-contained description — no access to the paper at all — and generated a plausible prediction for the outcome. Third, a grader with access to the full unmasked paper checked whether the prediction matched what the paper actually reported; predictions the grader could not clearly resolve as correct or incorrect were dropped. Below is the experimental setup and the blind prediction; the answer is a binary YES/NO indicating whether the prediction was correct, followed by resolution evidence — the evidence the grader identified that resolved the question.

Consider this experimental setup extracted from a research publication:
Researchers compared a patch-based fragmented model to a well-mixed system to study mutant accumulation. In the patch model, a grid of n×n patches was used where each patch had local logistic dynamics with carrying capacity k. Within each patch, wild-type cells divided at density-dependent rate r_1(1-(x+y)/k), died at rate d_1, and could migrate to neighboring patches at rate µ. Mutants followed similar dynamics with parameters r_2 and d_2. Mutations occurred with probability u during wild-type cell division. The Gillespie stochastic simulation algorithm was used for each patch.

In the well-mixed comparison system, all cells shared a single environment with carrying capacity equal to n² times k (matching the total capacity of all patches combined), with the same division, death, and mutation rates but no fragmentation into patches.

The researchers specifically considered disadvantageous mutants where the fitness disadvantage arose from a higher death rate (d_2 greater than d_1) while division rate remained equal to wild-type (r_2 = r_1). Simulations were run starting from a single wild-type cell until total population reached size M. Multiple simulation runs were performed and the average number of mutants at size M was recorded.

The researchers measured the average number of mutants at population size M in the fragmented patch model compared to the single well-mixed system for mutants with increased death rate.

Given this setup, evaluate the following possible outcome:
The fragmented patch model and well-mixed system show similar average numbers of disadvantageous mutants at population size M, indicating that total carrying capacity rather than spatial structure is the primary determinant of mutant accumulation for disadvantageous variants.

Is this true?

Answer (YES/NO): NO